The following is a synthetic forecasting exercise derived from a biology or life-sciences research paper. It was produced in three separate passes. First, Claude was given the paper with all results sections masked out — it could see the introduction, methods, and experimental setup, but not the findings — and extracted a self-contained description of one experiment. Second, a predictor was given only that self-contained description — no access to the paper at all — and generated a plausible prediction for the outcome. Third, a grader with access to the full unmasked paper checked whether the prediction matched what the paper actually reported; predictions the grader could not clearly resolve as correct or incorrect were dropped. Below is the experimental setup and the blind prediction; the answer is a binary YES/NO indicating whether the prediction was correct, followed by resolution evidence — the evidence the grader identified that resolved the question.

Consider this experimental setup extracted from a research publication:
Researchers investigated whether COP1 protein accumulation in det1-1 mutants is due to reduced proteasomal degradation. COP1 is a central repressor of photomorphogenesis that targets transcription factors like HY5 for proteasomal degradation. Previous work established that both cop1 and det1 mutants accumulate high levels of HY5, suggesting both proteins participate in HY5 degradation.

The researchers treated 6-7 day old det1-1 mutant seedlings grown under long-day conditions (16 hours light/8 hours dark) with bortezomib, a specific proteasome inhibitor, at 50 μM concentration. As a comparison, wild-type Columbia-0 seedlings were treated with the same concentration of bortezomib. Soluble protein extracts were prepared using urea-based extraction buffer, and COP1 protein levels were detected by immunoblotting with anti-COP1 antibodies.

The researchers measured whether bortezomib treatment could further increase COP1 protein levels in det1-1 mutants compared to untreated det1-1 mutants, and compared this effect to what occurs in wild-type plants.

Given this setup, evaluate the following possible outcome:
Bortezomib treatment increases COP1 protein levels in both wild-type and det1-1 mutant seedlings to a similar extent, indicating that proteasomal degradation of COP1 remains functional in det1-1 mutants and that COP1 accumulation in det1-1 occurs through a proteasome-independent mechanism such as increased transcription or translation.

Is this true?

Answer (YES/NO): NO